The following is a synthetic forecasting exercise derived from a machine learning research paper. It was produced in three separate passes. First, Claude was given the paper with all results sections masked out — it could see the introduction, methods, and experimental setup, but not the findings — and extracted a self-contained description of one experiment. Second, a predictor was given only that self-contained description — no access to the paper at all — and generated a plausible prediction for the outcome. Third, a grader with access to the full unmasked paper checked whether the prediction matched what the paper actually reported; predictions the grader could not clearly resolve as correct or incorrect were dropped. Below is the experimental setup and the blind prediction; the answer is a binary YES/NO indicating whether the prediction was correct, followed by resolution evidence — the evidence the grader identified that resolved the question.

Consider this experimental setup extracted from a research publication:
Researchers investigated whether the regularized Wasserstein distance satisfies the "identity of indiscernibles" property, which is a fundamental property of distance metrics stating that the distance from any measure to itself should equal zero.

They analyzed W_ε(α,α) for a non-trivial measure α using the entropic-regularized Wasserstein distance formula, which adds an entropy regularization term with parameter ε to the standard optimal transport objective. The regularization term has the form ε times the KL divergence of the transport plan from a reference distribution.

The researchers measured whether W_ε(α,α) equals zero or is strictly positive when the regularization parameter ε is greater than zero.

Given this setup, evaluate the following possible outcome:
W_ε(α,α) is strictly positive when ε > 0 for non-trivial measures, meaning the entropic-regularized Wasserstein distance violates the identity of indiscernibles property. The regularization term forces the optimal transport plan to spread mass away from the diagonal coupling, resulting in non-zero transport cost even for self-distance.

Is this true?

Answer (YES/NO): YES